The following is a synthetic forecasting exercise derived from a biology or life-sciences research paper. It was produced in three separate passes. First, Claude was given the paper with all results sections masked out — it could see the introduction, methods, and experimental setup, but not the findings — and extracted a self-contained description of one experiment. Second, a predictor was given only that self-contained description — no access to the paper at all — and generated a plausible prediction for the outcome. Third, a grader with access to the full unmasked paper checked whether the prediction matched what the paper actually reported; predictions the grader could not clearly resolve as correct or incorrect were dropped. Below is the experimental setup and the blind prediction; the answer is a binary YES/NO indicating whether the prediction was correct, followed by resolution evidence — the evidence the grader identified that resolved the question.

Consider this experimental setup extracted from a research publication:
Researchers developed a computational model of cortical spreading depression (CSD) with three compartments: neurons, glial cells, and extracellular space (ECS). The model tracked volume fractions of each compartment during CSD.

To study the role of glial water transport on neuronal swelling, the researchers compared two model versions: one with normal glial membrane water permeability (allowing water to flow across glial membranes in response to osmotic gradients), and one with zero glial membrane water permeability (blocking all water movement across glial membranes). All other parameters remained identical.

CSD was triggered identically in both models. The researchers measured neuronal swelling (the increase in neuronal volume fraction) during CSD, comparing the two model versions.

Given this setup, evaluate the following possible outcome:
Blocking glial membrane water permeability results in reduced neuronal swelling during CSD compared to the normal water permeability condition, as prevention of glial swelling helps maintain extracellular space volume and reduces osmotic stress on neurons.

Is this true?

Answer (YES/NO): NO